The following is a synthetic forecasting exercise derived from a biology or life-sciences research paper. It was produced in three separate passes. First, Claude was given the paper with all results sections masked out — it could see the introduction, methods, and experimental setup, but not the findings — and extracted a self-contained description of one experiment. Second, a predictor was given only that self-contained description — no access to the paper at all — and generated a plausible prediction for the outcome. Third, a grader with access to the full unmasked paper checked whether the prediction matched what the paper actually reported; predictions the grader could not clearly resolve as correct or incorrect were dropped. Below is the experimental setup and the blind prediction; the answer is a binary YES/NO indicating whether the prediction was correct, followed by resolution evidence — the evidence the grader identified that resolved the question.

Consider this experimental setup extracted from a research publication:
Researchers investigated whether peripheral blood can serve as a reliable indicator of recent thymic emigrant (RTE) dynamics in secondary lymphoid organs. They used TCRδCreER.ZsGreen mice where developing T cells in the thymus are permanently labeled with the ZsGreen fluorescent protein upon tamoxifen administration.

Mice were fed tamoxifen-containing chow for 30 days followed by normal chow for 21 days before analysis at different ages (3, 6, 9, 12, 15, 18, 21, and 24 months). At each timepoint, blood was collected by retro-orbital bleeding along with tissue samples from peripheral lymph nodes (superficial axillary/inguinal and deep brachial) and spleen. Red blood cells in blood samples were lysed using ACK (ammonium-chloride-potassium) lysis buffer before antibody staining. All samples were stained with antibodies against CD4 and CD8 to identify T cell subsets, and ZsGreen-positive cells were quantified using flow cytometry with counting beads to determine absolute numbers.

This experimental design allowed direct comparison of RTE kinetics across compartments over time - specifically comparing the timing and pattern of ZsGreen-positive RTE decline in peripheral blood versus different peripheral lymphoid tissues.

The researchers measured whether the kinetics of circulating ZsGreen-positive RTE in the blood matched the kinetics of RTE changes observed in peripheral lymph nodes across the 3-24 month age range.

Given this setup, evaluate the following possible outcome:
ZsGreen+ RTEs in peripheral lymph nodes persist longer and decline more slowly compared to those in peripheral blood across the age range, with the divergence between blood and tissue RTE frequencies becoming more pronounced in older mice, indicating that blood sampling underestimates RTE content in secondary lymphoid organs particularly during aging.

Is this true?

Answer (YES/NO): NO